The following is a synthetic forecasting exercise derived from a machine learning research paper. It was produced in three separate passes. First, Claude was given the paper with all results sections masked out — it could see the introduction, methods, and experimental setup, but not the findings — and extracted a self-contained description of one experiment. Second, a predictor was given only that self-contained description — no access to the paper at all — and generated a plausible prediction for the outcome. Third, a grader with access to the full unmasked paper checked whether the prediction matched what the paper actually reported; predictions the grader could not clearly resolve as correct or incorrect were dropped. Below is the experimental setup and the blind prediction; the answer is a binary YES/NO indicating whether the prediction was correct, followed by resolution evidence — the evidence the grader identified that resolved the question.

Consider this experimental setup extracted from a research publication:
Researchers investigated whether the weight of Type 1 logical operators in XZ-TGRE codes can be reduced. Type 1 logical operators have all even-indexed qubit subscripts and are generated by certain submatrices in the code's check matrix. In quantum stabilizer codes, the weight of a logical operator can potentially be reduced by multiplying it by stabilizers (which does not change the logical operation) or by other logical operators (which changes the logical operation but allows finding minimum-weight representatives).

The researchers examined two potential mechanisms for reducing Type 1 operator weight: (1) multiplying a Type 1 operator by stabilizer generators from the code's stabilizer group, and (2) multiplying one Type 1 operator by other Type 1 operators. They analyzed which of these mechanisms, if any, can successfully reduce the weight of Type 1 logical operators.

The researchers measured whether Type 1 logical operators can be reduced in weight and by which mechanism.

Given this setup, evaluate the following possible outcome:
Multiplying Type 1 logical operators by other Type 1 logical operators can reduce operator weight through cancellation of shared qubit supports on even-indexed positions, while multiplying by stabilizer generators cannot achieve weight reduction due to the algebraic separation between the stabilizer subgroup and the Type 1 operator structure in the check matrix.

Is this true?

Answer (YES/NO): YES